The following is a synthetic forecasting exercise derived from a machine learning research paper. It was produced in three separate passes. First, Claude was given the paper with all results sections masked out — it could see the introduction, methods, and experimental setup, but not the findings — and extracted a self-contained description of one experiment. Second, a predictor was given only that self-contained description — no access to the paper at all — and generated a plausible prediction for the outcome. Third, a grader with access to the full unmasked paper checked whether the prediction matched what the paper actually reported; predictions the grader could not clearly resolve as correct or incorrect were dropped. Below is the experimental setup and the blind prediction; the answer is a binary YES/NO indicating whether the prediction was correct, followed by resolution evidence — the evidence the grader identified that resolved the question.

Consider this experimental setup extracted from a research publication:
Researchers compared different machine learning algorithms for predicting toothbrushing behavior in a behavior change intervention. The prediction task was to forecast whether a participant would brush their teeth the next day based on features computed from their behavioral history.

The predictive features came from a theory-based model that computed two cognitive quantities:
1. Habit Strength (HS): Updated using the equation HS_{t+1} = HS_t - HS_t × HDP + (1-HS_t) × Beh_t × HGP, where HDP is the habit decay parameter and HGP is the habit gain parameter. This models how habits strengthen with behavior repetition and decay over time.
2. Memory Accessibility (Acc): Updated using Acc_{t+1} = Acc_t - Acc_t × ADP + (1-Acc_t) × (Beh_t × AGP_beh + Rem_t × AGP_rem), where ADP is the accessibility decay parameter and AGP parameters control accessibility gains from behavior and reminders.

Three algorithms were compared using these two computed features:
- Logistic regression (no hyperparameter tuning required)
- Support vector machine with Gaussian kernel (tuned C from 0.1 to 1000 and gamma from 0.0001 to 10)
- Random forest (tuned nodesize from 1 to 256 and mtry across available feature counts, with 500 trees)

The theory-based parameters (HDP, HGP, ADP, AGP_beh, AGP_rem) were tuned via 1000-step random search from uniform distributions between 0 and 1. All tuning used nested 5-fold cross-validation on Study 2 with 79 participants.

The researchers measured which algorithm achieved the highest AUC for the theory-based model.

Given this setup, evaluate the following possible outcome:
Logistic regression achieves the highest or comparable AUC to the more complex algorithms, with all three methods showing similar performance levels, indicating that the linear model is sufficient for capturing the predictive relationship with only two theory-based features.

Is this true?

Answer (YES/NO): YES